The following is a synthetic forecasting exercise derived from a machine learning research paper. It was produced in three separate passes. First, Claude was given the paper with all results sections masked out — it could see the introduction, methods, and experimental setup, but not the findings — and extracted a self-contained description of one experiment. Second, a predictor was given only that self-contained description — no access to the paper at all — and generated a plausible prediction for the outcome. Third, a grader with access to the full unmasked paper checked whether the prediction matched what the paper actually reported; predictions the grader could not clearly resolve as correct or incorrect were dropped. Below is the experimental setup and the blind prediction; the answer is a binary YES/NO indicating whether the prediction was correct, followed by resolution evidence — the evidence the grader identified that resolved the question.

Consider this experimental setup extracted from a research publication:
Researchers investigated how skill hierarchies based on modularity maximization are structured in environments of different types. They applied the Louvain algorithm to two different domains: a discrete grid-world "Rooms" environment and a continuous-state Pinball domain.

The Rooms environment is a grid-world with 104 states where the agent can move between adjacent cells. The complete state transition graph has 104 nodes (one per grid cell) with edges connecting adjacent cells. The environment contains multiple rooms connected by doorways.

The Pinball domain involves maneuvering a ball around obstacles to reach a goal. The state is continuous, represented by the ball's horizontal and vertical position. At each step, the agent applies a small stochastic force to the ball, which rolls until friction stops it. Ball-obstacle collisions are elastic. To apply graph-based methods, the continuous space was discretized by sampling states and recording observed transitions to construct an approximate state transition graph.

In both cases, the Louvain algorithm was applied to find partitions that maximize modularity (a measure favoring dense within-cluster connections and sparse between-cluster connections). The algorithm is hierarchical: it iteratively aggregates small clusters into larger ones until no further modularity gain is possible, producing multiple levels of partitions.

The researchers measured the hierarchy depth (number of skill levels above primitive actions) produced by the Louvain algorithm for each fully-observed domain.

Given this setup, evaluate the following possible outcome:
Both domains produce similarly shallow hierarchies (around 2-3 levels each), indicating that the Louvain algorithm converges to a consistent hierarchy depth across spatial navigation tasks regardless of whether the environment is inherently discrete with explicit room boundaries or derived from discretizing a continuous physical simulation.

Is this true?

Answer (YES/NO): NO